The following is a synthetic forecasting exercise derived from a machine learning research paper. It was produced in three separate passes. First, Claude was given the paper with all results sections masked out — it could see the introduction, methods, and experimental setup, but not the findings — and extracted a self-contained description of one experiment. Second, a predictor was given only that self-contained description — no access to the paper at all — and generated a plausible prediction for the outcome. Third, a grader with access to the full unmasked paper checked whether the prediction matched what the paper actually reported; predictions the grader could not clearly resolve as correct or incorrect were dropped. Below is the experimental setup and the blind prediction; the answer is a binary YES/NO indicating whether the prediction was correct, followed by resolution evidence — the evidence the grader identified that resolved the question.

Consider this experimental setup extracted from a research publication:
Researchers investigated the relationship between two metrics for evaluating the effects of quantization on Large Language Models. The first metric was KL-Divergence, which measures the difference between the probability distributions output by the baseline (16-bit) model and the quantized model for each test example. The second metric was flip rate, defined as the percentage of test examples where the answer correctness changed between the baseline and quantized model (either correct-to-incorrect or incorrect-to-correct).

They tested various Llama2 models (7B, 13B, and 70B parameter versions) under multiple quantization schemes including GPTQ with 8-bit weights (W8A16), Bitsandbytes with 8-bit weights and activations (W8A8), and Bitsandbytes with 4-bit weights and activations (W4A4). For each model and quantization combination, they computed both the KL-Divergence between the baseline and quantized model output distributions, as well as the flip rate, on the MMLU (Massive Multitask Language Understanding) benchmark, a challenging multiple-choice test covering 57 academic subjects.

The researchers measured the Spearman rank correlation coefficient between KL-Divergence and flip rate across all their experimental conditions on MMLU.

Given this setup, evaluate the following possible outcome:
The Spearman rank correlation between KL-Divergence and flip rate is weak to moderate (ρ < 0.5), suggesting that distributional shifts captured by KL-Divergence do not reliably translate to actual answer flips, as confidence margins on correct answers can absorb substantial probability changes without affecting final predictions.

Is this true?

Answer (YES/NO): NO